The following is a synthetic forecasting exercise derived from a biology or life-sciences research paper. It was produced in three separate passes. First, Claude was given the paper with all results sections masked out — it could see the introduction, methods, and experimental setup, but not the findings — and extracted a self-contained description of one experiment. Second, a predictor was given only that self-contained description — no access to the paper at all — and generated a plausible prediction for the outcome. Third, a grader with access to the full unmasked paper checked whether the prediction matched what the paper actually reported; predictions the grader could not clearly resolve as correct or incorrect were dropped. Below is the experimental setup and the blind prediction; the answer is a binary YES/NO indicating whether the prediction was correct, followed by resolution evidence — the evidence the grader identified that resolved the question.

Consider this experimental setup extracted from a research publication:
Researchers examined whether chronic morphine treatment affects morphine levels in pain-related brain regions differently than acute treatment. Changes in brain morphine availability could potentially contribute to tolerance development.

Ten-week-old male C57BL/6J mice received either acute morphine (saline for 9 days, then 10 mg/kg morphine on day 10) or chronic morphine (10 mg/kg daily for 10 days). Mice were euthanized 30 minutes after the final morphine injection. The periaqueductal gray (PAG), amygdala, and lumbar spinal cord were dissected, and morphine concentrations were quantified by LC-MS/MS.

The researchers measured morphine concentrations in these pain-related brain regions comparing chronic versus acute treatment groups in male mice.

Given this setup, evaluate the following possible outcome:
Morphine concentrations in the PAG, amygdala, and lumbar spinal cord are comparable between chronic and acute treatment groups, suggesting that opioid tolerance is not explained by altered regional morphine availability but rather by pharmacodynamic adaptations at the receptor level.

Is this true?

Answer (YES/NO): NO